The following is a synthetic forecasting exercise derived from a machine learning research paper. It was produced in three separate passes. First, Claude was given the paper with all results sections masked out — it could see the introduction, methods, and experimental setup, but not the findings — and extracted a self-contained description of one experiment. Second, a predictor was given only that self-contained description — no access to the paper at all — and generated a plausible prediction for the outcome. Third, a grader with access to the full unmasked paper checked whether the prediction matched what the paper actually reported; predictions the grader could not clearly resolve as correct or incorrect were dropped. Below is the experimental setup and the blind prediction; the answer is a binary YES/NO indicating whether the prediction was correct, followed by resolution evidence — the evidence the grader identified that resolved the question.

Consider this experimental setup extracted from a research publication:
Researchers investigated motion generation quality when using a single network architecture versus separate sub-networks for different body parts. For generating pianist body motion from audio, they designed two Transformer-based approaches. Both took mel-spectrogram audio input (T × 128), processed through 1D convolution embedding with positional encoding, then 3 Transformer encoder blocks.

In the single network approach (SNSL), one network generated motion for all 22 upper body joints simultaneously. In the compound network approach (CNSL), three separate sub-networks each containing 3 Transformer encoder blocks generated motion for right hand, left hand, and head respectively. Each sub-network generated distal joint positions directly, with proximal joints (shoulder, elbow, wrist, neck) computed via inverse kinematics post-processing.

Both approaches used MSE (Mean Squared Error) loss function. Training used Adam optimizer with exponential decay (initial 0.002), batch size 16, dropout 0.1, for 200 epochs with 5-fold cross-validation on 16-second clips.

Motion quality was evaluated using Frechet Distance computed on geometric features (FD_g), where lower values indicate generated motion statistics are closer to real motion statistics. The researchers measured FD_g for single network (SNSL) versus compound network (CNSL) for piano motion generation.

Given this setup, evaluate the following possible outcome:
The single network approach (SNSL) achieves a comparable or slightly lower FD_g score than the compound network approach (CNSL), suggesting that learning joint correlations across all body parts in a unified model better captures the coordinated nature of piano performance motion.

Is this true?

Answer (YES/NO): NO